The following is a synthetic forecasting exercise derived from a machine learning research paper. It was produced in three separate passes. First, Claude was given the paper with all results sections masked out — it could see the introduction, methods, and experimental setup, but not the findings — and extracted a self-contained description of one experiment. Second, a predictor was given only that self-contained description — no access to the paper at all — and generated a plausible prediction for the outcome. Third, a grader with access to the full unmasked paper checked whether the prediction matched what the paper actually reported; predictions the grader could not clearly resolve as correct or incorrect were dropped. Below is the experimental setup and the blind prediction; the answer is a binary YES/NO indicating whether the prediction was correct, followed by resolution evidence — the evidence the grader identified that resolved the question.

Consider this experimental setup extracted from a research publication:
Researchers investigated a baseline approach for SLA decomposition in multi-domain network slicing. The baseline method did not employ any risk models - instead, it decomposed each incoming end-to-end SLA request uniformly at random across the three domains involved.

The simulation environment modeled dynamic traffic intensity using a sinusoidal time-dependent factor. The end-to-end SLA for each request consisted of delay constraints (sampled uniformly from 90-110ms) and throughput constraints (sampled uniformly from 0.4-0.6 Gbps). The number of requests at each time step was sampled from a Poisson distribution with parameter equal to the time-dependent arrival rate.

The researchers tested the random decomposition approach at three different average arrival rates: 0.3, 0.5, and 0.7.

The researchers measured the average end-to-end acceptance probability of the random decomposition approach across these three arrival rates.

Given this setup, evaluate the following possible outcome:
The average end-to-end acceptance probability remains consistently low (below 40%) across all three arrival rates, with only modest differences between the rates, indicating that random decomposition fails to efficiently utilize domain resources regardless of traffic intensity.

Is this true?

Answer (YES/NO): NO